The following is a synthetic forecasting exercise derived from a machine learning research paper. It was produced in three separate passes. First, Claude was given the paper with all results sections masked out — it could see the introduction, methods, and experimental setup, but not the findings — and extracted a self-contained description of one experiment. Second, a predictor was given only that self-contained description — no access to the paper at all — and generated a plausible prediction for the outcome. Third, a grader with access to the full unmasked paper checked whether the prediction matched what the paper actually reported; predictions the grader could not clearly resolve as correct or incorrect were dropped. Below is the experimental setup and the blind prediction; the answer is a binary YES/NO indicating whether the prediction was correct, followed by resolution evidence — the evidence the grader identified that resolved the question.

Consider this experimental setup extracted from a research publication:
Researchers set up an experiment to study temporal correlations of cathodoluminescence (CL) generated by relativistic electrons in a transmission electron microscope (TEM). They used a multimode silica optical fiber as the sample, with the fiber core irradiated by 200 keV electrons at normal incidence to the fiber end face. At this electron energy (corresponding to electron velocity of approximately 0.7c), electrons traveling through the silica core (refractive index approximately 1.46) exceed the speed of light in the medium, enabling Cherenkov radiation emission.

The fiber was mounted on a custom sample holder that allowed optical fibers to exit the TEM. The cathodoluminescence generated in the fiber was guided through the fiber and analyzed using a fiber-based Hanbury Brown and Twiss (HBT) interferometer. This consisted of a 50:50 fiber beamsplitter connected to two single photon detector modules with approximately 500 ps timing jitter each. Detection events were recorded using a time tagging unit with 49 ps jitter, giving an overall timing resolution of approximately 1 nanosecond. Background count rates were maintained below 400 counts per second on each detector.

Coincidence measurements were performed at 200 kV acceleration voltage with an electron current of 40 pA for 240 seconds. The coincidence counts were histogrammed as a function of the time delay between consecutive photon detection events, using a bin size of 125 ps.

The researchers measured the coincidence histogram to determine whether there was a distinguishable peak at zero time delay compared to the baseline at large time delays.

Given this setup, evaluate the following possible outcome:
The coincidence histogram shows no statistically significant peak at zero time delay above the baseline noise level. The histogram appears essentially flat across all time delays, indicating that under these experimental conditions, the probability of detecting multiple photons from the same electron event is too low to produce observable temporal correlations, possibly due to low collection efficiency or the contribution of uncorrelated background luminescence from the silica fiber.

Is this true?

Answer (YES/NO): NO